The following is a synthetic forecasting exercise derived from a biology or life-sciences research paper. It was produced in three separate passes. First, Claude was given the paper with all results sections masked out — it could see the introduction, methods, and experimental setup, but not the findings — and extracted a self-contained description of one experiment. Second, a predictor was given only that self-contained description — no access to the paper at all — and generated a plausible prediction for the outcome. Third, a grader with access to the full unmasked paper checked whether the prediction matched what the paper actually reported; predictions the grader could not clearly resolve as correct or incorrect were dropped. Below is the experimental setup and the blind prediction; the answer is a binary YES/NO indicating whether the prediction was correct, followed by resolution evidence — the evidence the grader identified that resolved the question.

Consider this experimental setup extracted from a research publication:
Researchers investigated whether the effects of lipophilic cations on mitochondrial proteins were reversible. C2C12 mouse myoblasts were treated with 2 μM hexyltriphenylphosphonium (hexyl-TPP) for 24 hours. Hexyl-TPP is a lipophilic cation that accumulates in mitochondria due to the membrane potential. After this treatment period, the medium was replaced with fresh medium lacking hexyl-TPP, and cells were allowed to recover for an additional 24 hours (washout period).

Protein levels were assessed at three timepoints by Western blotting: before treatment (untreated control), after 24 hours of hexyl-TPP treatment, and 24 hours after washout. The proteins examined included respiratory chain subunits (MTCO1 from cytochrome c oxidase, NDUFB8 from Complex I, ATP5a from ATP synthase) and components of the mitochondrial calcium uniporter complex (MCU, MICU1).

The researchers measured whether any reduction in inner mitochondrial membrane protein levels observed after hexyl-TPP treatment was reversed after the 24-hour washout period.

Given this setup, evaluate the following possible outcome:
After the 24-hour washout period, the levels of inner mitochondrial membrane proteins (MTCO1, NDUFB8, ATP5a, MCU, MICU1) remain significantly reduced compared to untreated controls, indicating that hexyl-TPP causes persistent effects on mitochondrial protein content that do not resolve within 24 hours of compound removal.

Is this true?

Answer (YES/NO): YES